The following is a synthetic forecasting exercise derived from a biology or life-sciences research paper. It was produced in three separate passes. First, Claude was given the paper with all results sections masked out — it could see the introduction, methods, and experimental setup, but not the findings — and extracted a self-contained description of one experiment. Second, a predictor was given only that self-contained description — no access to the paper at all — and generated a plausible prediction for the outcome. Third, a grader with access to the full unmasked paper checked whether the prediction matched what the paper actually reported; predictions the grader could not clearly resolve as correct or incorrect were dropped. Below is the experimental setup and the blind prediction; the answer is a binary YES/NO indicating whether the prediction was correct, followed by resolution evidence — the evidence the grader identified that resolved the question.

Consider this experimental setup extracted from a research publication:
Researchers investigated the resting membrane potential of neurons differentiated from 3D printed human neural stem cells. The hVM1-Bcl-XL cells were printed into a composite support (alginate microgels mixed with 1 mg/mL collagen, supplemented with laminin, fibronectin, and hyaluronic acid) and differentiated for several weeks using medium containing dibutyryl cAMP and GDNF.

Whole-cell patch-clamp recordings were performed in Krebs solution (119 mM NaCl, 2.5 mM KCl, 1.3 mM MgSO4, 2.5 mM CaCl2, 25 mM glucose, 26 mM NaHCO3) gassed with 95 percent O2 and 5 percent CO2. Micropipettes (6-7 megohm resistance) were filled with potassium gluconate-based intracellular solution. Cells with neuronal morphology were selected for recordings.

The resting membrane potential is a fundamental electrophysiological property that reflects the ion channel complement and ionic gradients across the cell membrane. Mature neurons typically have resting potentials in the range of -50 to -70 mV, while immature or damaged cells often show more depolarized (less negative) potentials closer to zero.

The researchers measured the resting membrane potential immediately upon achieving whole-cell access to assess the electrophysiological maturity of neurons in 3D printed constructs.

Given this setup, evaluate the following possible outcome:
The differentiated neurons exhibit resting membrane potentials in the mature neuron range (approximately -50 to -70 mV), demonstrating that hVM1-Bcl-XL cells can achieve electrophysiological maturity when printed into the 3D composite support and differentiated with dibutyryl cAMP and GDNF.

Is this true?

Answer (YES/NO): YES